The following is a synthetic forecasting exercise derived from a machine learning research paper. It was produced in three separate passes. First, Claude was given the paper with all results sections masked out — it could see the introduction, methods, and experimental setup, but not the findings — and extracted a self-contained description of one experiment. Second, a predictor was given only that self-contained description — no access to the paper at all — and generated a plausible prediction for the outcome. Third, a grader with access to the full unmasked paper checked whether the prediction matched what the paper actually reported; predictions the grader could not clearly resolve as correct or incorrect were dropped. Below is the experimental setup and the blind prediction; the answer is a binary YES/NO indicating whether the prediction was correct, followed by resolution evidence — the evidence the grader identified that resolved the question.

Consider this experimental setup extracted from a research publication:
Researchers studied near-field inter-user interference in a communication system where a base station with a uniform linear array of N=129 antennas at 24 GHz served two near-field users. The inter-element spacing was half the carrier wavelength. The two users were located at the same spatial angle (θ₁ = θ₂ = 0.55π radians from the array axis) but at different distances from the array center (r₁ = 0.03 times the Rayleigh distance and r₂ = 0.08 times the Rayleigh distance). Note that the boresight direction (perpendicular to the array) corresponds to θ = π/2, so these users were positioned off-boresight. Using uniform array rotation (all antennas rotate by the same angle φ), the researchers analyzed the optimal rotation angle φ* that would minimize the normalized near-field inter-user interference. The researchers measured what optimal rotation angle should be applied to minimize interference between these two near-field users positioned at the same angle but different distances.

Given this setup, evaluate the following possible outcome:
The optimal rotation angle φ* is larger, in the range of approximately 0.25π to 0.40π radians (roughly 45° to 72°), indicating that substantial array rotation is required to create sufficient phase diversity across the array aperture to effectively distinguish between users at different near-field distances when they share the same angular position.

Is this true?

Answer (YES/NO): NO